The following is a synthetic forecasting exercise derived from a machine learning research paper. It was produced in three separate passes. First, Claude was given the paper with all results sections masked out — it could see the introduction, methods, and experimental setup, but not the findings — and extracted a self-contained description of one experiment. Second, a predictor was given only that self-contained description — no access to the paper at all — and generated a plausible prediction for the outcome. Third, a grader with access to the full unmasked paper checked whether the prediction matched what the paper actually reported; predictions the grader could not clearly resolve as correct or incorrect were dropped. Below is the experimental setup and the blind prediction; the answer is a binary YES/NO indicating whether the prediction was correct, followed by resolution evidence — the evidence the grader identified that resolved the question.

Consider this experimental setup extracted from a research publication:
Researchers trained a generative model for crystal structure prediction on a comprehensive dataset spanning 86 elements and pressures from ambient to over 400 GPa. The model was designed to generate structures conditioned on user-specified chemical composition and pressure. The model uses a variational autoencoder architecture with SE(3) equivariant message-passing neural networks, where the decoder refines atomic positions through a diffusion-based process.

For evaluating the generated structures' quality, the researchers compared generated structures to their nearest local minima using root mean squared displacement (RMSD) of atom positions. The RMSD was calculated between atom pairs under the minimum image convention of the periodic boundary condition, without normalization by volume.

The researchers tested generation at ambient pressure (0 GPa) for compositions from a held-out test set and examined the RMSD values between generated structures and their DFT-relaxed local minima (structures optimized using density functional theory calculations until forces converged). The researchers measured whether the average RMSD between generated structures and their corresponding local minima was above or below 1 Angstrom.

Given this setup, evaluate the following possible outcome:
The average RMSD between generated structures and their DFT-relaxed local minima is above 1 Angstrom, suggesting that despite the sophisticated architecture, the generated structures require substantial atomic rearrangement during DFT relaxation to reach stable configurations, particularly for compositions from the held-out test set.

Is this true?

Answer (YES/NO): NO